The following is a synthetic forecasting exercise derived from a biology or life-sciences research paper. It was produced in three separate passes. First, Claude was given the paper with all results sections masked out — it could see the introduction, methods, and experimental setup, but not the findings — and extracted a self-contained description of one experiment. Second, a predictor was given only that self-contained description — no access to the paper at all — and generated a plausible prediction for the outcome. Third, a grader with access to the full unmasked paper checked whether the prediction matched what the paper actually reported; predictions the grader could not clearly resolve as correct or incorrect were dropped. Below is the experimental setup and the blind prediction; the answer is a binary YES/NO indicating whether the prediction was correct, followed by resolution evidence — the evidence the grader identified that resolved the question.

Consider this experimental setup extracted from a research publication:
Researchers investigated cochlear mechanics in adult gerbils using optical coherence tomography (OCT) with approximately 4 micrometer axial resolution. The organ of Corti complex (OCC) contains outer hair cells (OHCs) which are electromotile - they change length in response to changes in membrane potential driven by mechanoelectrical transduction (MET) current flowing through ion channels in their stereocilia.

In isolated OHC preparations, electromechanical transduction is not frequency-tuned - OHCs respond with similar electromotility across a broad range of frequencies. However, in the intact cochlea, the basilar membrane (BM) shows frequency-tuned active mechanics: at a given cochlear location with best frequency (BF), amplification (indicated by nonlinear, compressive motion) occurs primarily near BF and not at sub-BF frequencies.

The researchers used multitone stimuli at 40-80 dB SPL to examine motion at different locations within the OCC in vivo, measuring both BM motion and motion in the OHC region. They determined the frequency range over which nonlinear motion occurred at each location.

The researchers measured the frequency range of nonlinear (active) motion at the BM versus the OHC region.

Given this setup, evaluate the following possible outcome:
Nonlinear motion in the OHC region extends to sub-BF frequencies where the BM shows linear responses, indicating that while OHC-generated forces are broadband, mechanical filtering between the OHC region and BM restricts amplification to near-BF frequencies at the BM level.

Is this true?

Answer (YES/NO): YES